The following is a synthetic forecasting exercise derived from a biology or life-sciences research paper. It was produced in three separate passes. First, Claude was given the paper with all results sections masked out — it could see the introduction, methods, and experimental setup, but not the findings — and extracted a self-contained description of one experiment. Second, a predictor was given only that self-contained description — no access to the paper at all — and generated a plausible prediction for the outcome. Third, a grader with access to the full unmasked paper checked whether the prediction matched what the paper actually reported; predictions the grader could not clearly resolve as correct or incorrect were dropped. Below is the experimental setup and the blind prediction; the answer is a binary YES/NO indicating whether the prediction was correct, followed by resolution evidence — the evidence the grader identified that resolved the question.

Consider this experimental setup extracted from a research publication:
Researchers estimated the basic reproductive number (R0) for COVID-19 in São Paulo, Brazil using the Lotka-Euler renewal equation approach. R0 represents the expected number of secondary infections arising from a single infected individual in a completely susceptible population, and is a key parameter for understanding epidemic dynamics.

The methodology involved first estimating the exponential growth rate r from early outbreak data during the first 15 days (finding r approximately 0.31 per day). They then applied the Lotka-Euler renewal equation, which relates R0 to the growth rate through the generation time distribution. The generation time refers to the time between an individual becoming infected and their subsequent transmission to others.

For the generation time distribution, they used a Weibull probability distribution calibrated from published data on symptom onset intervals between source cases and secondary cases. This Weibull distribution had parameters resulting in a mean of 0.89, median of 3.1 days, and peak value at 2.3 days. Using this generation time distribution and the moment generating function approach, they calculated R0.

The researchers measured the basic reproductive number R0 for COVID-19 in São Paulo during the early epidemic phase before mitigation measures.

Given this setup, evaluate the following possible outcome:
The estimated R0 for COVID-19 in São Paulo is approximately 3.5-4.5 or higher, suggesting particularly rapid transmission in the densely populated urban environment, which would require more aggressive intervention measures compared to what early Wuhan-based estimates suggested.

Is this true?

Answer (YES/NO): NO